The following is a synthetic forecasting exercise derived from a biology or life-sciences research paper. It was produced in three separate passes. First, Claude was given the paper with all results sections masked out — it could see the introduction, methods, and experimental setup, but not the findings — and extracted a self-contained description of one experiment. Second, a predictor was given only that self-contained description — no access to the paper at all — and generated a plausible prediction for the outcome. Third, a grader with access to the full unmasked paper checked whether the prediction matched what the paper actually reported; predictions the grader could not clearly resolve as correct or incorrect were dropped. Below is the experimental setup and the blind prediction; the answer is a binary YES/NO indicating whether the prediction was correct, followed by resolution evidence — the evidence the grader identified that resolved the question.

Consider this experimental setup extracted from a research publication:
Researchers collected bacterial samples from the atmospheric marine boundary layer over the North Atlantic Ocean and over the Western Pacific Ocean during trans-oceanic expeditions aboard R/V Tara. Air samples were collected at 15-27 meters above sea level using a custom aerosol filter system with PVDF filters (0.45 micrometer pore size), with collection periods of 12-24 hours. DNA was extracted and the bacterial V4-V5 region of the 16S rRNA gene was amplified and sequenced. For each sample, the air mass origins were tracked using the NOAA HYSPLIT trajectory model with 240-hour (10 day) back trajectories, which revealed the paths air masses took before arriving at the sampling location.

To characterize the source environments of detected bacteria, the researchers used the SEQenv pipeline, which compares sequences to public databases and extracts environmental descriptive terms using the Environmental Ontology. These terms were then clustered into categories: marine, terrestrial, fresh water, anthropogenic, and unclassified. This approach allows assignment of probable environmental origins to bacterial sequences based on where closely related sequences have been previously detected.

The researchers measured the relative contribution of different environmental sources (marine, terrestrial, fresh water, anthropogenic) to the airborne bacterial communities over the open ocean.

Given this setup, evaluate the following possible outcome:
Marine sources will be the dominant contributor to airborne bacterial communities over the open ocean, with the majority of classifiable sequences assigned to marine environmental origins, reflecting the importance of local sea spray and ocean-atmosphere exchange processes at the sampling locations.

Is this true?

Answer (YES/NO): NO